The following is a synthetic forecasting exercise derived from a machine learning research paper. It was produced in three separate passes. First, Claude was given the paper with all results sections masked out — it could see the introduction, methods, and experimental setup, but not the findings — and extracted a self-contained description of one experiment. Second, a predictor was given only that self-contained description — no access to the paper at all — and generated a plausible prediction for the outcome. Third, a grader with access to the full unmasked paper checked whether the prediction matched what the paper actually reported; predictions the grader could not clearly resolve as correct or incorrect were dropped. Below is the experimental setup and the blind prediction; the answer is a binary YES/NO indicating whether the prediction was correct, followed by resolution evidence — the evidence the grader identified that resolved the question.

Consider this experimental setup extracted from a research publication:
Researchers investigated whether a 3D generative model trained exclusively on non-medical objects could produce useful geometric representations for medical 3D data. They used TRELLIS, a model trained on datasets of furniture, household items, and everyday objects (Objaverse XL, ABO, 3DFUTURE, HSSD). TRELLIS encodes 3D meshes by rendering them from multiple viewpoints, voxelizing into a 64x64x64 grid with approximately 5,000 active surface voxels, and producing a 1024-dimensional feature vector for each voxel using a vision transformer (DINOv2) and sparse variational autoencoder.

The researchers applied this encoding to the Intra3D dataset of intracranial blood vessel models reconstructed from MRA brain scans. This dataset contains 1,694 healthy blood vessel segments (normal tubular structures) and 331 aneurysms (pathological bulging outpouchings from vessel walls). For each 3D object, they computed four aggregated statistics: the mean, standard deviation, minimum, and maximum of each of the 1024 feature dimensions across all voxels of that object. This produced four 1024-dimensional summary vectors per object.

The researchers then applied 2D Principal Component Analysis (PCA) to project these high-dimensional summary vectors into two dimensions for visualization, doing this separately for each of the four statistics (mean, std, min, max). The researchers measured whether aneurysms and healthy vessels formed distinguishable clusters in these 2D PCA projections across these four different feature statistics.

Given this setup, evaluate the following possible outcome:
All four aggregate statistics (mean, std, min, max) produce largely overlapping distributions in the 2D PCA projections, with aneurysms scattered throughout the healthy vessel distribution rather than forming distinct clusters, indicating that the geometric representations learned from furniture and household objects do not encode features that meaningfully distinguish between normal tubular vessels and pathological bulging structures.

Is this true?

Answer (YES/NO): NO